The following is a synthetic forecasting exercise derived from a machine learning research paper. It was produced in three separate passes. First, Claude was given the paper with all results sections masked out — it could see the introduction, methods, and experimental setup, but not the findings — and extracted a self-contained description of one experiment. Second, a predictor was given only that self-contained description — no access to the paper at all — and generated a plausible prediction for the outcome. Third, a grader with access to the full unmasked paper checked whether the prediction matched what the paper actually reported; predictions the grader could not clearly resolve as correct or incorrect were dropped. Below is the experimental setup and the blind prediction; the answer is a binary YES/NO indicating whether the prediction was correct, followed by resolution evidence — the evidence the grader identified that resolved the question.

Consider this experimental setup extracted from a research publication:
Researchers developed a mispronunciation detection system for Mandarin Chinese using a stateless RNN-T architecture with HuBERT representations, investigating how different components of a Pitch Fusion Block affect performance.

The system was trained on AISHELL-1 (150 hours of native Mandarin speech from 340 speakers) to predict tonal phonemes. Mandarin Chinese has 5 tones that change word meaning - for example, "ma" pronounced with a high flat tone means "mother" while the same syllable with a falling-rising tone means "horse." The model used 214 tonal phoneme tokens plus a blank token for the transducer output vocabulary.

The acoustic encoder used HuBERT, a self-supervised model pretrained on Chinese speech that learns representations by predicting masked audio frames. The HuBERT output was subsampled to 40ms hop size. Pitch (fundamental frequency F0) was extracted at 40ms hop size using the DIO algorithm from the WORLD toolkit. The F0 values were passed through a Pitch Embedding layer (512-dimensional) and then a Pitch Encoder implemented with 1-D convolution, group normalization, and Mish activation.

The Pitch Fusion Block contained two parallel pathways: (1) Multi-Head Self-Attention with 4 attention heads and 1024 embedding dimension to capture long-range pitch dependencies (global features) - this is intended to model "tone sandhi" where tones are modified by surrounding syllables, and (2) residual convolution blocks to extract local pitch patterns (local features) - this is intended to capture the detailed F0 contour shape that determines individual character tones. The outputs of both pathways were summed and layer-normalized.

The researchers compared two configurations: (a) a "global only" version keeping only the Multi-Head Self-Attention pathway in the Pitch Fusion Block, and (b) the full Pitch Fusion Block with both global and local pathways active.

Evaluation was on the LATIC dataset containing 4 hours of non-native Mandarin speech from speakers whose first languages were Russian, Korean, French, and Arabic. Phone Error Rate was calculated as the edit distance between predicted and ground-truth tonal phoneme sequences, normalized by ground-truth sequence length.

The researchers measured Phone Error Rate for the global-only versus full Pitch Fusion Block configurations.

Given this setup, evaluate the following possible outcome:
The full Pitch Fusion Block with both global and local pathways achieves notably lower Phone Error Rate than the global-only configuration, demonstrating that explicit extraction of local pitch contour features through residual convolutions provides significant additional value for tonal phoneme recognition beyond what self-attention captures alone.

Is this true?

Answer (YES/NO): NO